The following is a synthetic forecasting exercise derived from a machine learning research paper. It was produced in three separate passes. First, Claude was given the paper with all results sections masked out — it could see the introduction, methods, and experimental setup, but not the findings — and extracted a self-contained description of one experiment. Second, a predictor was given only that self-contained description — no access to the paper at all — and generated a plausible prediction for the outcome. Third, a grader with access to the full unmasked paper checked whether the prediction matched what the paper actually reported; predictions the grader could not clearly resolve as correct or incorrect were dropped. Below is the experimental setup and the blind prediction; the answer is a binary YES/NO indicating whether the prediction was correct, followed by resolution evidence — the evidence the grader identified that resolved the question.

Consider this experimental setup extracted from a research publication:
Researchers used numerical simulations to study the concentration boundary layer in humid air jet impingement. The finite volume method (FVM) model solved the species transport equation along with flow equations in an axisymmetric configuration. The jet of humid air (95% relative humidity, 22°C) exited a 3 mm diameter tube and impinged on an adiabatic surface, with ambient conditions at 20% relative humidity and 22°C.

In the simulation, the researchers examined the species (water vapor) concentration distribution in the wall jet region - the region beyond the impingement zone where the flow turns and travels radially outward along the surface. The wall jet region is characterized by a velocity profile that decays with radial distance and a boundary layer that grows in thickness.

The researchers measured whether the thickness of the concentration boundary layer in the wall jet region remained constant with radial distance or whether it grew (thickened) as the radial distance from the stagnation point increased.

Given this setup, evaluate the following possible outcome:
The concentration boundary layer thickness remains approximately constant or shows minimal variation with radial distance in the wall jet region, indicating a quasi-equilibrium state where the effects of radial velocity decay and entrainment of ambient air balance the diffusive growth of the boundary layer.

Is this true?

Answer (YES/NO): NO